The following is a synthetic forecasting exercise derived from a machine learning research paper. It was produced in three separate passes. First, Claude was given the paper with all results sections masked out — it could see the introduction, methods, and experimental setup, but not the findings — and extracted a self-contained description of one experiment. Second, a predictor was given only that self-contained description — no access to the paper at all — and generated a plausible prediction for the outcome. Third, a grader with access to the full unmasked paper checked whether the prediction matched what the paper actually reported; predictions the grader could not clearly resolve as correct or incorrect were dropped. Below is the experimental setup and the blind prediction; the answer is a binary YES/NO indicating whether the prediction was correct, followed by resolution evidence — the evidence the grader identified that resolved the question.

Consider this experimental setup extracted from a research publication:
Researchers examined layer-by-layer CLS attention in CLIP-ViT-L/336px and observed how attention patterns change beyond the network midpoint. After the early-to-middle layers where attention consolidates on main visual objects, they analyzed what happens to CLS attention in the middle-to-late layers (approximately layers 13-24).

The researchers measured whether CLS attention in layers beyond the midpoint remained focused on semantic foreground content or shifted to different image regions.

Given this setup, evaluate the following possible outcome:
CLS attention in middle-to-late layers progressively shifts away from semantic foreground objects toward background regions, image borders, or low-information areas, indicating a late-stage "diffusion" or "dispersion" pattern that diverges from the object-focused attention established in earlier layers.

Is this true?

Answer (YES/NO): NO